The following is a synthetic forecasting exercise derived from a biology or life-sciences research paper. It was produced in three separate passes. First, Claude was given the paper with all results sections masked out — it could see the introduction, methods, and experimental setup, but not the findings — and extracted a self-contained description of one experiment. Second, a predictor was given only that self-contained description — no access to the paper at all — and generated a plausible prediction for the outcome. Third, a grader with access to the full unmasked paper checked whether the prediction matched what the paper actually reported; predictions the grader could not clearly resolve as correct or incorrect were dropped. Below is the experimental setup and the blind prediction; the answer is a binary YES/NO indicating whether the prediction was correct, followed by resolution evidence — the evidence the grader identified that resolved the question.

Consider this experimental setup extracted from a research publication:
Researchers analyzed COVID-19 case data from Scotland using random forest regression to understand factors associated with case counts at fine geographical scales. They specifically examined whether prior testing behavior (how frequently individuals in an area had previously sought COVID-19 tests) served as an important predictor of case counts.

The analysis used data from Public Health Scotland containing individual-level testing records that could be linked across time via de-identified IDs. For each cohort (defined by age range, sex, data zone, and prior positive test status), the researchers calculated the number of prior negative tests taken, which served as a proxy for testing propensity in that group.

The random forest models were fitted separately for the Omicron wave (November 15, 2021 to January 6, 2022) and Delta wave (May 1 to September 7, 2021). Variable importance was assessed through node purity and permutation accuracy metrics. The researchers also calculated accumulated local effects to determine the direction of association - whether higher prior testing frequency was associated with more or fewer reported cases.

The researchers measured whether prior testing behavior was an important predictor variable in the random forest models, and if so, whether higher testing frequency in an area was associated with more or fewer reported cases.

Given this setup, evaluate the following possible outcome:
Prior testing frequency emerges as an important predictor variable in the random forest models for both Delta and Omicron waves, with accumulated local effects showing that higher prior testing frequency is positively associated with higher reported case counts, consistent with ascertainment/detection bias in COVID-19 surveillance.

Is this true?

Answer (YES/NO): YES